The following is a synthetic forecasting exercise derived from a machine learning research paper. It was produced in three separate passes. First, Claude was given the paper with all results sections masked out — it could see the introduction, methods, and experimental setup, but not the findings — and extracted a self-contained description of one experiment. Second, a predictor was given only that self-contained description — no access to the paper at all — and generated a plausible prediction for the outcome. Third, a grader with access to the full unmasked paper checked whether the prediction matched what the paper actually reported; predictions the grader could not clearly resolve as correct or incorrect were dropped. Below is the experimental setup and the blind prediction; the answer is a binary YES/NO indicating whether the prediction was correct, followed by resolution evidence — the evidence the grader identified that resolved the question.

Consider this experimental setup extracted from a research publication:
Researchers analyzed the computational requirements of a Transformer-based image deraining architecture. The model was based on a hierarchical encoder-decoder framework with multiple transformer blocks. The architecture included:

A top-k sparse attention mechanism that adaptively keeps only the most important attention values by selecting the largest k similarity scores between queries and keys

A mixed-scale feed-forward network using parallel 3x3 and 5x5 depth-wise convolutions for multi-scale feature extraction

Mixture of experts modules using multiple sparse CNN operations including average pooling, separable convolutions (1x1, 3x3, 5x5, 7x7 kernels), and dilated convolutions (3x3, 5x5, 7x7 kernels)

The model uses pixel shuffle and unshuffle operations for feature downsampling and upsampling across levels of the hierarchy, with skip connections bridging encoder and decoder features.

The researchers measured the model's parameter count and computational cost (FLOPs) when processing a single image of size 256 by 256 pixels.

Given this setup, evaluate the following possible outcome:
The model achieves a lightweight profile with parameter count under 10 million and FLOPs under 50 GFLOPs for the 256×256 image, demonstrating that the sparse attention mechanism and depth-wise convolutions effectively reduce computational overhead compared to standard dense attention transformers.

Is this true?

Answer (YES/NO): NO